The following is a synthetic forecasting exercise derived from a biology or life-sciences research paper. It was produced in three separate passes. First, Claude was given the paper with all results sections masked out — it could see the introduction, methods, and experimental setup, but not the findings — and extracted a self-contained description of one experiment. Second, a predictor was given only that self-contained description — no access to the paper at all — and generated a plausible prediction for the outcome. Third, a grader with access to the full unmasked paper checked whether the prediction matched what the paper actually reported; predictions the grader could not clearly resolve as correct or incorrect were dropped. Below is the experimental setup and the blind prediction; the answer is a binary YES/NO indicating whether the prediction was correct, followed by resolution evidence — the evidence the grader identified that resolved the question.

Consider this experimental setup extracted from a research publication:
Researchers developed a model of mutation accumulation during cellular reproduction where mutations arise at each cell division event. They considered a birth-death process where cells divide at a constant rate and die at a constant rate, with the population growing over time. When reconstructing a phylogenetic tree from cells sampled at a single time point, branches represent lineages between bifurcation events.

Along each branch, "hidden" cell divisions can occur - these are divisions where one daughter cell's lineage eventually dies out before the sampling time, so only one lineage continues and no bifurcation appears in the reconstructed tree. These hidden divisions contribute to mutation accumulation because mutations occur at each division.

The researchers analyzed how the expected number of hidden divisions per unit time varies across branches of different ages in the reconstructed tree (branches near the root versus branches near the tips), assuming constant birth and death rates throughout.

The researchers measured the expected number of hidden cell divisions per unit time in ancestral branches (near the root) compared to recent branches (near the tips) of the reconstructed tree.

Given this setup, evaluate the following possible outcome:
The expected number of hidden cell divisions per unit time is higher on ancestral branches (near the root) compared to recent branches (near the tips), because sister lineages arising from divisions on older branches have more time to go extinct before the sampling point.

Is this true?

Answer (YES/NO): YES